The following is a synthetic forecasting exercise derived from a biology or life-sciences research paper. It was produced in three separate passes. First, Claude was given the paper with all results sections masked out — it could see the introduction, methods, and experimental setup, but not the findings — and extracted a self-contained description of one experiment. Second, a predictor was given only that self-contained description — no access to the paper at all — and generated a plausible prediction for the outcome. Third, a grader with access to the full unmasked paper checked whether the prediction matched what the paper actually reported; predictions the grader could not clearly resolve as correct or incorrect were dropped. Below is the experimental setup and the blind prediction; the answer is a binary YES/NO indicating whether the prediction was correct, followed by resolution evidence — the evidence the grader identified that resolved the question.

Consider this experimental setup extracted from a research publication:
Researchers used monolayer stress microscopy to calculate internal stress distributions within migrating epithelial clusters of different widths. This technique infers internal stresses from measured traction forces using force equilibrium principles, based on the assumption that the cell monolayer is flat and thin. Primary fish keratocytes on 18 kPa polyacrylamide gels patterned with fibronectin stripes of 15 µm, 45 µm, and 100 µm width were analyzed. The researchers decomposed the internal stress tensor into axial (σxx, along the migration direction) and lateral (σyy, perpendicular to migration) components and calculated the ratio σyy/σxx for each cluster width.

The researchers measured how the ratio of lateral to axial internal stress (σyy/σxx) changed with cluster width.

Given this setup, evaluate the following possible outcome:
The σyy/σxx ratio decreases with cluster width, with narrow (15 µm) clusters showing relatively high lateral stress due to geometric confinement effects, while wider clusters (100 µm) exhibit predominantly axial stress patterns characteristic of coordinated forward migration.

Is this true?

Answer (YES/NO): NO